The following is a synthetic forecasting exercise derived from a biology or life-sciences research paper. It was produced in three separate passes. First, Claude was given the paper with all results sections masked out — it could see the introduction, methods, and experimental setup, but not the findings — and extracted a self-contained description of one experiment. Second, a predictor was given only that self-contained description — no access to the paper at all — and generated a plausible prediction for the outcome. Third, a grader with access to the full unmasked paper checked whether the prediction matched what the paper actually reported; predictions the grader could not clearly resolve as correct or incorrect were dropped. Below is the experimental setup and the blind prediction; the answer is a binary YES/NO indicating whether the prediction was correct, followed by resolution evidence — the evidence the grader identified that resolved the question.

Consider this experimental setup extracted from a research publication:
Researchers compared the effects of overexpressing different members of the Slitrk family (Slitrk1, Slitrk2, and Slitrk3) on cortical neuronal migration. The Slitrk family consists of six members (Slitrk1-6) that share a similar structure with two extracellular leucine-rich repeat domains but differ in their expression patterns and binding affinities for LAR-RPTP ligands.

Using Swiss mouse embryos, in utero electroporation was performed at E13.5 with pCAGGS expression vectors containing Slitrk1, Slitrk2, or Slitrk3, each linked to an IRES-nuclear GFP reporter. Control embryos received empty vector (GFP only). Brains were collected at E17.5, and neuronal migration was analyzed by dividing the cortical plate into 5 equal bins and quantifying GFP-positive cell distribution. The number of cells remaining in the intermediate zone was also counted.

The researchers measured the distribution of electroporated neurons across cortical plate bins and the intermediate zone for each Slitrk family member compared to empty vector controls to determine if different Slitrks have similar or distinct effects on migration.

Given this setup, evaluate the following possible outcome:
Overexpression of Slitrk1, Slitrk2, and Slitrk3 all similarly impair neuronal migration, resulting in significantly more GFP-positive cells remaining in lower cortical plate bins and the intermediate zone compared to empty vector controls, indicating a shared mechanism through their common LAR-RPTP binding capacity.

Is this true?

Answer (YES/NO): NO